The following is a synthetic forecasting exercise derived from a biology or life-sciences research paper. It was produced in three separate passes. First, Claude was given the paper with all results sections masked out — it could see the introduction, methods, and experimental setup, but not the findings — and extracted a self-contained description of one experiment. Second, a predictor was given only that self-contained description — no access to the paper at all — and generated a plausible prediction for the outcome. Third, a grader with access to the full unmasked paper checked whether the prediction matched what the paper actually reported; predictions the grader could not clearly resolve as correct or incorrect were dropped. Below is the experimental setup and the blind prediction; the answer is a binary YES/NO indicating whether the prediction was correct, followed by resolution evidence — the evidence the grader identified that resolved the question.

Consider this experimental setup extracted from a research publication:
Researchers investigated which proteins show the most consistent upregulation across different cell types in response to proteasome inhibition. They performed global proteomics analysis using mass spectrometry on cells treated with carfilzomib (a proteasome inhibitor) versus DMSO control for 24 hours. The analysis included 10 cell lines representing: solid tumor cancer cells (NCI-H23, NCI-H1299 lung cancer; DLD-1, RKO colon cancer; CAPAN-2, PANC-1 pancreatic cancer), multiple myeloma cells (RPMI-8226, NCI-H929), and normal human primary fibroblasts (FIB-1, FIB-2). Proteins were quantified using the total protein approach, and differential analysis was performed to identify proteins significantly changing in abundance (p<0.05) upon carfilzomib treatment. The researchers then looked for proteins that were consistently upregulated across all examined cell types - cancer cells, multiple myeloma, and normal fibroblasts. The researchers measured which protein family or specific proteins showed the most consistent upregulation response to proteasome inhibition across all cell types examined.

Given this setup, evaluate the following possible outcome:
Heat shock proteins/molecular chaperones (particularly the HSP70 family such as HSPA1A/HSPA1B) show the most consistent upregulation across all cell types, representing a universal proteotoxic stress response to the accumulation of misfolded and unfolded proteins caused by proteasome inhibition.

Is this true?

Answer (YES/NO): YES